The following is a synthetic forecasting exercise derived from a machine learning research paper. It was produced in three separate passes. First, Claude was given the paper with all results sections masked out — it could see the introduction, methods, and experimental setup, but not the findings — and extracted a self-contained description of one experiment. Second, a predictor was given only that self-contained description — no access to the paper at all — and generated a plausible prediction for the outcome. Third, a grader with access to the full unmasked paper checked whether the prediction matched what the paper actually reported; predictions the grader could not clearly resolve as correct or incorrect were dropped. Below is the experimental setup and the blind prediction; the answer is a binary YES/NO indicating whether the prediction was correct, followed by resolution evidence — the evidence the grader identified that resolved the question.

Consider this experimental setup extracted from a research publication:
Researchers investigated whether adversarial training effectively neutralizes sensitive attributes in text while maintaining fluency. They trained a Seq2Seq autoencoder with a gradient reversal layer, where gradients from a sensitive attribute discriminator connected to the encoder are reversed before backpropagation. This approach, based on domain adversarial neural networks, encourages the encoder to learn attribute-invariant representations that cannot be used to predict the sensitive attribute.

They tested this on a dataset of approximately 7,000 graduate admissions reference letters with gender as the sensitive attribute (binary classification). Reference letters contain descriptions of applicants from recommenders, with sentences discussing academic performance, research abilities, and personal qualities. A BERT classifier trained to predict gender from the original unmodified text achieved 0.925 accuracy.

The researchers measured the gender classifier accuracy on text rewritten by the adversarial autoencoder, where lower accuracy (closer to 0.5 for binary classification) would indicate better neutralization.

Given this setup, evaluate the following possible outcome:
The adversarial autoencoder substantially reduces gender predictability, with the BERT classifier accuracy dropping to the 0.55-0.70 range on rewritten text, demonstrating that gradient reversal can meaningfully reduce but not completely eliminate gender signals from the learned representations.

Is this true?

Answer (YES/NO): NO